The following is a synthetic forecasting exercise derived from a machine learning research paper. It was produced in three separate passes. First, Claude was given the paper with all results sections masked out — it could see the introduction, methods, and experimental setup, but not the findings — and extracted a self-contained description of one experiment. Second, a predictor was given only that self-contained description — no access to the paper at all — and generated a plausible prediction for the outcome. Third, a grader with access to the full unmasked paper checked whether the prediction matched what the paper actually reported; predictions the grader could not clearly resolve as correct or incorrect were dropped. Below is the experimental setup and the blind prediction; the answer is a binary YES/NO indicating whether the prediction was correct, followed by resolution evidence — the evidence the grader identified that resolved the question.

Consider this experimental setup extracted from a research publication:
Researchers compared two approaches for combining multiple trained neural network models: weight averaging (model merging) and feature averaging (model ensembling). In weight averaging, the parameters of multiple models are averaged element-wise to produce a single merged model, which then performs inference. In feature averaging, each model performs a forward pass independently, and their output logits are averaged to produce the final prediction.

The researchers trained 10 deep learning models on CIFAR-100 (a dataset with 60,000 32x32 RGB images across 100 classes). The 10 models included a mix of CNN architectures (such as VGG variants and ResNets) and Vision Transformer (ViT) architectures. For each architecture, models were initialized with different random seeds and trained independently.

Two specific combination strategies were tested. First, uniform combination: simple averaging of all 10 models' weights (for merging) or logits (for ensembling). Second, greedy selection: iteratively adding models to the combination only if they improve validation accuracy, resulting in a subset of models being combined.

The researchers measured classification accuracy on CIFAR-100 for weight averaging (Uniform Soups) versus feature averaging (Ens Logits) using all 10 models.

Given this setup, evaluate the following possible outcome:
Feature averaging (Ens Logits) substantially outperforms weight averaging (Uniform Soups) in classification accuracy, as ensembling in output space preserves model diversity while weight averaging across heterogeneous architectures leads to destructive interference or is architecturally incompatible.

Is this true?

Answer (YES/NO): NO